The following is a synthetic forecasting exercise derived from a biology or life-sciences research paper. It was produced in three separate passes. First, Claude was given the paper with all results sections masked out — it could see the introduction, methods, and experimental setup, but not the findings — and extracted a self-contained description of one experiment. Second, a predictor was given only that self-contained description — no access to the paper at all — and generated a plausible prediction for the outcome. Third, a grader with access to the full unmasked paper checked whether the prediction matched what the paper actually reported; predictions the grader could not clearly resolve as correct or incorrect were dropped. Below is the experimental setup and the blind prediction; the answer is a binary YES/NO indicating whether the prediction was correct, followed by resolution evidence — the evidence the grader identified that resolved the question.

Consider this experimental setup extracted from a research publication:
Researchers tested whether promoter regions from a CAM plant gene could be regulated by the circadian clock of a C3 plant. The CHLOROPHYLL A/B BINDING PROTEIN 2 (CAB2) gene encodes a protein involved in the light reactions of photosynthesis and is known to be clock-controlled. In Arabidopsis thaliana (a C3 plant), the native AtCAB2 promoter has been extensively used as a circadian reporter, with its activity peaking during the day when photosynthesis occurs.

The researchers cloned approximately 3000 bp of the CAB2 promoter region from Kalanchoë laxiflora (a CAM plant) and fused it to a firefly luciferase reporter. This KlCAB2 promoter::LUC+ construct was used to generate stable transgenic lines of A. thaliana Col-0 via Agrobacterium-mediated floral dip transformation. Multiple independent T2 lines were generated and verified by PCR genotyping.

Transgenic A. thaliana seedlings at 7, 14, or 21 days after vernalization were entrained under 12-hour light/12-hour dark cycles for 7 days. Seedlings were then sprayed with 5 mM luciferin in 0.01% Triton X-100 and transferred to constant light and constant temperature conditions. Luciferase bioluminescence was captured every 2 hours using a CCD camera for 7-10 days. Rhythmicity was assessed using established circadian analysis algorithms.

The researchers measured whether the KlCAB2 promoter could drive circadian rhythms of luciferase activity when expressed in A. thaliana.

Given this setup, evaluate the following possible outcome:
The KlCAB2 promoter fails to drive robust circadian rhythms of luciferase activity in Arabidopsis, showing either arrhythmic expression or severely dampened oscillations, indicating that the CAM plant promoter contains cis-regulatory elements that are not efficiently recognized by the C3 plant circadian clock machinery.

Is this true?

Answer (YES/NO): NO